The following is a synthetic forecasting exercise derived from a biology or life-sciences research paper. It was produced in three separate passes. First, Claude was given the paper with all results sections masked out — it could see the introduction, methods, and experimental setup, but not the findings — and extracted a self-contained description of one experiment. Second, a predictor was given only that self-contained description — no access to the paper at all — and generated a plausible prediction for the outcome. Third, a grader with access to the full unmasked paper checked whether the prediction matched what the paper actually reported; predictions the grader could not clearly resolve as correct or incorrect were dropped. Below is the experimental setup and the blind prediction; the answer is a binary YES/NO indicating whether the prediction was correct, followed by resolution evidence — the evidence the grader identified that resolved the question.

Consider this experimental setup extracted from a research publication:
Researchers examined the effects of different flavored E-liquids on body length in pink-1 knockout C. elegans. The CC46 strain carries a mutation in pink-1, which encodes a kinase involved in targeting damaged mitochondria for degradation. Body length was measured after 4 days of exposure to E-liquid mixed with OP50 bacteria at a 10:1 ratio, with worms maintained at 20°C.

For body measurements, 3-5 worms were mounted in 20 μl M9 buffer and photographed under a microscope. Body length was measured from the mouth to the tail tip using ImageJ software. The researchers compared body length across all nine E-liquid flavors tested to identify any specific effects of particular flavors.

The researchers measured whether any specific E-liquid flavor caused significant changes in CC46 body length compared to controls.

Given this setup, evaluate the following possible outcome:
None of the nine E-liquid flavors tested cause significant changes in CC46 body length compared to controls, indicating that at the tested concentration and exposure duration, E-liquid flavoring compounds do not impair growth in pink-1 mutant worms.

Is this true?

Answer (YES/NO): NO